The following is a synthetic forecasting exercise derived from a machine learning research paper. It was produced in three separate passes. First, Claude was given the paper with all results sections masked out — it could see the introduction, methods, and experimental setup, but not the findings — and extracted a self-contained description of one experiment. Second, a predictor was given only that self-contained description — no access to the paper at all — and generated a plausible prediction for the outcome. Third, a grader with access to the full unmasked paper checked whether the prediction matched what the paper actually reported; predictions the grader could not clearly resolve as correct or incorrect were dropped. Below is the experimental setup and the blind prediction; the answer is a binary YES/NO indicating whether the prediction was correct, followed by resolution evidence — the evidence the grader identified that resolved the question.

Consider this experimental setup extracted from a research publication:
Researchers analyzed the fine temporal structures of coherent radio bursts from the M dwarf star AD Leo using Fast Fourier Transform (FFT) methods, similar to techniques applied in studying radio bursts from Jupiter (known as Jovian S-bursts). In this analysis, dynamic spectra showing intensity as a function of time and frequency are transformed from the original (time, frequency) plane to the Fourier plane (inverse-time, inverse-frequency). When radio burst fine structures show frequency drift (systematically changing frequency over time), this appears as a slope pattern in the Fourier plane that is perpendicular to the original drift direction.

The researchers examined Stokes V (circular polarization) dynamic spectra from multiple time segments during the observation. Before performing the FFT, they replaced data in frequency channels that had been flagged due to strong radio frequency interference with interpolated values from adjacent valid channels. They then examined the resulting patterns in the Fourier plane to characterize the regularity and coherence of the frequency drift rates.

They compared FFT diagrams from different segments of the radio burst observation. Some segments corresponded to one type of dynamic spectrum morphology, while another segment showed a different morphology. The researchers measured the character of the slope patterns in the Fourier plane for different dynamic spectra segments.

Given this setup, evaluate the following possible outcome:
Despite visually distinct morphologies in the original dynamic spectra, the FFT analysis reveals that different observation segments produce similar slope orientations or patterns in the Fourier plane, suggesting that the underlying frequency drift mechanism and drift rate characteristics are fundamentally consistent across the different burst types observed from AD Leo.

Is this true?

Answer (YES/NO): NO